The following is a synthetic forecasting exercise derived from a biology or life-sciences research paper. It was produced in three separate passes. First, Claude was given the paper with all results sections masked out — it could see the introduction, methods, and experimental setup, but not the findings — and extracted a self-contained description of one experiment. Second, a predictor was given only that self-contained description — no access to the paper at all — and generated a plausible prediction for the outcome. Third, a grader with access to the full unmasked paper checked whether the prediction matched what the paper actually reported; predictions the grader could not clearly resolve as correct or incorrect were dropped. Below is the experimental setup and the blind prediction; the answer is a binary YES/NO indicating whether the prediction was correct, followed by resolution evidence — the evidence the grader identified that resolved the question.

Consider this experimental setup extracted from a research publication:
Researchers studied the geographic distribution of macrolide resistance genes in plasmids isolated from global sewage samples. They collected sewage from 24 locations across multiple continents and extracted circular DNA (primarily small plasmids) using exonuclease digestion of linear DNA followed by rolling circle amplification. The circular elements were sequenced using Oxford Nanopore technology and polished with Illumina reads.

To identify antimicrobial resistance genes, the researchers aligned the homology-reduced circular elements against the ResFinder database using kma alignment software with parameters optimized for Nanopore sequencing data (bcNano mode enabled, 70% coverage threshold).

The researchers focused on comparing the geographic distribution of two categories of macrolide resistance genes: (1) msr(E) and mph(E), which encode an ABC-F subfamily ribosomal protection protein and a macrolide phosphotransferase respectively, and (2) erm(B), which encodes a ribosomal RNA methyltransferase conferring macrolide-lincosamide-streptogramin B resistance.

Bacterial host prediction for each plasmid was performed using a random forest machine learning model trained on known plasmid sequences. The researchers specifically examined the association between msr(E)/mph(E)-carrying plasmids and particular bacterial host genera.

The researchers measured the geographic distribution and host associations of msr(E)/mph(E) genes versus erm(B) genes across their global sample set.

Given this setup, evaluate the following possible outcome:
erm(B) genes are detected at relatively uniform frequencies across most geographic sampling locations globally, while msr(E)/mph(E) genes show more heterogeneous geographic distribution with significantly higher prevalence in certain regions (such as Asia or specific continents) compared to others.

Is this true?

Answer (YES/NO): NO